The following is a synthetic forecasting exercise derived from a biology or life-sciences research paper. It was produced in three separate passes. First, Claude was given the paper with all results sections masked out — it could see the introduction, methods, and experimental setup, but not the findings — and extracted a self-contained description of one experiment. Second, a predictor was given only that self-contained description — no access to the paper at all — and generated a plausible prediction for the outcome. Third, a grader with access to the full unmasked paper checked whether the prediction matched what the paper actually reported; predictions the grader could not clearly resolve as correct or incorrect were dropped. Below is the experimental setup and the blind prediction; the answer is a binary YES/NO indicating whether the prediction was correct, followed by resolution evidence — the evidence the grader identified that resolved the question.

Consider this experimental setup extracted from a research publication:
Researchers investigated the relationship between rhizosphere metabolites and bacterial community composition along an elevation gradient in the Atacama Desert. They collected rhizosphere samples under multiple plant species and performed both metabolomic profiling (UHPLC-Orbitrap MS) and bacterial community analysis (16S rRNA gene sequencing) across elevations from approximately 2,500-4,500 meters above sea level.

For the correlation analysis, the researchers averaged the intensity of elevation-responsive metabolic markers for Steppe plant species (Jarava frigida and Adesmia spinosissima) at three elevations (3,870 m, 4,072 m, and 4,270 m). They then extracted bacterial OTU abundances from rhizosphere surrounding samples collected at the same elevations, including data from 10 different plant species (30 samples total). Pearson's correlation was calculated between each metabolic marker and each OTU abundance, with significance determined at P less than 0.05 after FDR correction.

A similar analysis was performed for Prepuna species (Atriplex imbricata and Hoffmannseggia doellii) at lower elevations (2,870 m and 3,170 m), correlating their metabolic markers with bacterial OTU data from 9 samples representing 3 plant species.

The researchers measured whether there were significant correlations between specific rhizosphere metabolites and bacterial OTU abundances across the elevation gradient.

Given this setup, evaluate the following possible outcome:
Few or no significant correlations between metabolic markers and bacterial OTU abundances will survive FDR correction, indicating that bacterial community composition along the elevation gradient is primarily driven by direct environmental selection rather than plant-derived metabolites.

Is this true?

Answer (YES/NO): NO